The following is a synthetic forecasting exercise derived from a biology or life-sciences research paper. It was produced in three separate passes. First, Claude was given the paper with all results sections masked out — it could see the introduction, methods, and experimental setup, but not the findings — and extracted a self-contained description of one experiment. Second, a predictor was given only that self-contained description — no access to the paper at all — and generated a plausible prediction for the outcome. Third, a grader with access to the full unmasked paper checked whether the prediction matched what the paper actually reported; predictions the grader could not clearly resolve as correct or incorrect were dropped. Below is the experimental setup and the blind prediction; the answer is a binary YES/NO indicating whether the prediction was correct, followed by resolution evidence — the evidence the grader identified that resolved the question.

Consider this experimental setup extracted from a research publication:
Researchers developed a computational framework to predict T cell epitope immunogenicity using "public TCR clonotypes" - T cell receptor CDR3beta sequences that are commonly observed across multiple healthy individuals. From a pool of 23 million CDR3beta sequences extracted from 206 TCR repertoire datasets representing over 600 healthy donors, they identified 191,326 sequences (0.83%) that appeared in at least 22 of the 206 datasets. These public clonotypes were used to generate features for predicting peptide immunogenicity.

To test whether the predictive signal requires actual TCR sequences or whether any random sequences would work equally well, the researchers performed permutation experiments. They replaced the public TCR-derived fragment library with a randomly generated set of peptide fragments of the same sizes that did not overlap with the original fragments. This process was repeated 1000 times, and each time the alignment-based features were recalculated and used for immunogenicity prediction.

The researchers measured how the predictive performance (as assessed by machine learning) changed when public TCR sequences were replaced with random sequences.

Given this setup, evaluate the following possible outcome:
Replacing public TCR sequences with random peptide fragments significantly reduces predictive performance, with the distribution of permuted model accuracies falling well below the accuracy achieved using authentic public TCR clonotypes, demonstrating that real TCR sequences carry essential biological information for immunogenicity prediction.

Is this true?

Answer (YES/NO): YES